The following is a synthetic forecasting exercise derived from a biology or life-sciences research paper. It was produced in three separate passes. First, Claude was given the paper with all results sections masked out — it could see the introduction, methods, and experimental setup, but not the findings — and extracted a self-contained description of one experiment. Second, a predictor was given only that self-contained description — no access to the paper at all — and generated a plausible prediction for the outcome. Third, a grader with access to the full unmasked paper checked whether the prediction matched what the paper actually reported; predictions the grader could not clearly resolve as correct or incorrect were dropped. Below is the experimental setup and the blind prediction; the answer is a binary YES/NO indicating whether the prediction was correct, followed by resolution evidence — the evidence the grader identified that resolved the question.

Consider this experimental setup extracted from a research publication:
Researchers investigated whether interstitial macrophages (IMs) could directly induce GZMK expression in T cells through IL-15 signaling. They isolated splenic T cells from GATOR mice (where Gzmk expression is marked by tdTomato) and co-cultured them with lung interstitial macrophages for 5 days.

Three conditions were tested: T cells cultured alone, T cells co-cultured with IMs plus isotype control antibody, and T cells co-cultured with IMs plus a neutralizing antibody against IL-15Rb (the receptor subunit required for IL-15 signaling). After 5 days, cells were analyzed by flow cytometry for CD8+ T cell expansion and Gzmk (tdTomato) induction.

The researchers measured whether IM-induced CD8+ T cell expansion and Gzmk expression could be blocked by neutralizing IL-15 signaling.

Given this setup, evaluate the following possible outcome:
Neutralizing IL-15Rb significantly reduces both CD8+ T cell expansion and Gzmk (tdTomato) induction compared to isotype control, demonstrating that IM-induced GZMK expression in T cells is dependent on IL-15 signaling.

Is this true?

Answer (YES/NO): YES